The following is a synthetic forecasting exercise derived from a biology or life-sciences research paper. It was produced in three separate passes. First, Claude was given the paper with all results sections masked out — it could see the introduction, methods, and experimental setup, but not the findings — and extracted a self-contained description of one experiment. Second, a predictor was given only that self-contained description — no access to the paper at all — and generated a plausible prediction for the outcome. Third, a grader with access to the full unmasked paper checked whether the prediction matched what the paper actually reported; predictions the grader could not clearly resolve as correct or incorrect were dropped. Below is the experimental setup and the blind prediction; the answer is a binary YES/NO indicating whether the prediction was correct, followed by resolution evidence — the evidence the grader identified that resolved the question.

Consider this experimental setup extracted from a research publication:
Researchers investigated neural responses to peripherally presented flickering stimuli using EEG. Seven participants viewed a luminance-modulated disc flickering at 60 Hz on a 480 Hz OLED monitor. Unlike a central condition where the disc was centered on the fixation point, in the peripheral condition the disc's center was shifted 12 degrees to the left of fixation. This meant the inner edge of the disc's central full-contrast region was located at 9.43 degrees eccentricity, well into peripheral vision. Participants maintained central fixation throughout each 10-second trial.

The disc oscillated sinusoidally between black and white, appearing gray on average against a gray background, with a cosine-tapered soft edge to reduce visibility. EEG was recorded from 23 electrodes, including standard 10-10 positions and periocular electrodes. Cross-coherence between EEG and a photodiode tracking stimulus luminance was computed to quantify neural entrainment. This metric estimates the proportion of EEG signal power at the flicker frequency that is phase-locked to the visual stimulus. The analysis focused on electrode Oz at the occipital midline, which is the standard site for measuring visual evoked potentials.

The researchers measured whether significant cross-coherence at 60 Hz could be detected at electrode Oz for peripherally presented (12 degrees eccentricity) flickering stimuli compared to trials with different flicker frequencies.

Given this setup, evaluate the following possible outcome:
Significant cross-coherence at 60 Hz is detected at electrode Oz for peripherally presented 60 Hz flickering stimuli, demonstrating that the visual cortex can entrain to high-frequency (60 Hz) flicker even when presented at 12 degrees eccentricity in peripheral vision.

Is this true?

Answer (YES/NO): YES